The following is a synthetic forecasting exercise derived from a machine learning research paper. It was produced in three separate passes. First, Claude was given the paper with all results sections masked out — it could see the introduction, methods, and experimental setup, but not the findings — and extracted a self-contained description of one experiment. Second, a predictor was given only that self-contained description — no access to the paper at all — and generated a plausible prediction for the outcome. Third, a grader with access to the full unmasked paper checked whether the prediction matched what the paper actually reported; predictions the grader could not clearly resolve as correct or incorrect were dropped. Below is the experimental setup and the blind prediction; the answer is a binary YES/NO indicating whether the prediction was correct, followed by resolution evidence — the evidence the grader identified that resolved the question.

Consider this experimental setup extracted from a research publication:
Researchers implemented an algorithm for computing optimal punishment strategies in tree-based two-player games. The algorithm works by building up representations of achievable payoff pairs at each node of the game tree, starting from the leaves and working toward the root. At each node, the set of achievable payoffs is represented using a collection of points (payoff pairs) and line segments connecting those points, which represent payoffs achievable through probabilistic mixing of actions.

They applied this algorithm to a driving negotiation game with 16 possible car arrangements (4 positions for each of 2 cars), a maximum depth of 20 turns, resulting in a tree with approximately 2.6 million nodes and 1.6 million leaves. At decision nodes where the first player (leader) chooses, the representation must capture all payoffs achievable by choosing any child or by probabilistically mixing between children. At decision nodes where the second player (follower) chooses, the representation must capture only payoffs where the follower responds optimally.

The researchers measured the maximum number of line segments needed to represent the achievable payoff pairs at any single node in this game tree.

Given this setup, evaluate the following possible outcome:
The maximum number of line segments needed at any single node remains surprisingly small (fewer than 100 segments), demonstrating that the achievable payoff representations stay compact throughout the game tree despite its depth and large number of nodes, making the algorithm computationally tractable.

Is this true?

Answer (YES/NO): YES